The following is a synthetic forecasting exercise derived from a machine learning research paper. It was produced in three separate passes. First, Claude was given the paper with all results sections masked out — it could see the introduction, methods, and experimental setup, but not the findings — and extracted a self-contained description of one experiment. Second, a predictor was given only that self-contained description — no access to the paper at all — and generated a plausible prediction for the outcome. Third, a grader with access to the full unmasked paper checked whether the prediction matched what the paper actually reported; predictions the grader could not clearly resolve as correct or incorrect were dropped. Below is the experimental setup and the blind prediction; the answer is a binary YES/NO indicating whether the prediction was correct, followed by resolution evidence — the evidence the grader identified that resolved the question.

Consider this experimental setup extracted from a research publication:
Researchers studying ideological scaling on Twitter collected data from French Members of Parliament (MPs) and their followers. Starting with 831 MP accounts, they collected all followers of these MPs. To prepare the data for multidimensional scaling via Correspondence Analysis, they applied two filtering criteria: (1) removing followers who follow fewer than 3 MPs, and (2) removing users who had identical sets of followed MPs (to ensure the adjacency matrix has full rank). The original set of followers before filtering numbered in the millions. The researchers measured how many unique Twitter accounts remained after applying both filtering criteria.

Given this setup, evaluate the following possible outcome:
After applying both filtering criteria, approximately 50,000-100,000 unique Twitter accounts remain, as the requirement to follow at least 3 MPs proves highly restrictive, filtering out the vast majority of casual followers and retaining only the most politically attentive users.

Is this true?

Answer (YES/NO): NO